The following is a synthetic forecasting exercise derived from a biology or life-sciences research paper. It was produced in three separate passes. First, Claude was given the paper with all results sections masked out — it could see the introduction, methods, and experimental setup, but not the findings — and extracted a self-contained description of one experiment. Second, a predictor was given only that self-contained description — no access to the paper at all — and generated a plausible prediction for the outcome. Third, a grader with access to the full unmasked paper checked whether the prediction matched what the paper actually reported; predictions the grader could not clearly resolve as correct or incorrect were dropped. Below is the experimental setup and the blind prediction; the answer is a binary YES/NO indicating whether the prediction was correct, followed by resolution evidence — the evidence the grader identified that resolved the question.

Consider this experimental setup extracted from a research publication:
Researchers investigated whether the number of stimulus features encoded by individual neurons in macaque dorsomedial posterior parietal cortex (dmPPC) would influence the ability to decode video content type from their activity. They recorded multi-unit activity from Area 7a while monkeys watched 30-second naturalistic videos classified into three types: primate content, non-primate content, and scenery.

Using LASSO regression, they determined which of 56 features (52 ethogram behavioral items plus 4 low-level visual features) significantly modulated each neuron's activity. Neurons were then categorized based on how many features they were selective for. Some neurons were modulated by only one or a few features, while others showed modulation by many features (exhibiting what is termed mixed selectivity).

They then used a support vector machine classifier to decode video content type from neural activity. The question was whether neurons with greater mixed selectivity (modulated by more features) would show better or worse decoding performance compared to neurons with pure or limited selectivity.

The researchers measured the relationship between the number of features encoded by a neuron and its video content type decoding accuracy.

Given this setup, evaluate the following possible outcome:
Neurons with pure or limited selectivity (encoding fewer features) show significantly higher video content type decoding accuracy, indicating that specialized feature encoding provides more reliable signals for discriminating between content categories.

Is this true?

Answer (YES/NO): NO